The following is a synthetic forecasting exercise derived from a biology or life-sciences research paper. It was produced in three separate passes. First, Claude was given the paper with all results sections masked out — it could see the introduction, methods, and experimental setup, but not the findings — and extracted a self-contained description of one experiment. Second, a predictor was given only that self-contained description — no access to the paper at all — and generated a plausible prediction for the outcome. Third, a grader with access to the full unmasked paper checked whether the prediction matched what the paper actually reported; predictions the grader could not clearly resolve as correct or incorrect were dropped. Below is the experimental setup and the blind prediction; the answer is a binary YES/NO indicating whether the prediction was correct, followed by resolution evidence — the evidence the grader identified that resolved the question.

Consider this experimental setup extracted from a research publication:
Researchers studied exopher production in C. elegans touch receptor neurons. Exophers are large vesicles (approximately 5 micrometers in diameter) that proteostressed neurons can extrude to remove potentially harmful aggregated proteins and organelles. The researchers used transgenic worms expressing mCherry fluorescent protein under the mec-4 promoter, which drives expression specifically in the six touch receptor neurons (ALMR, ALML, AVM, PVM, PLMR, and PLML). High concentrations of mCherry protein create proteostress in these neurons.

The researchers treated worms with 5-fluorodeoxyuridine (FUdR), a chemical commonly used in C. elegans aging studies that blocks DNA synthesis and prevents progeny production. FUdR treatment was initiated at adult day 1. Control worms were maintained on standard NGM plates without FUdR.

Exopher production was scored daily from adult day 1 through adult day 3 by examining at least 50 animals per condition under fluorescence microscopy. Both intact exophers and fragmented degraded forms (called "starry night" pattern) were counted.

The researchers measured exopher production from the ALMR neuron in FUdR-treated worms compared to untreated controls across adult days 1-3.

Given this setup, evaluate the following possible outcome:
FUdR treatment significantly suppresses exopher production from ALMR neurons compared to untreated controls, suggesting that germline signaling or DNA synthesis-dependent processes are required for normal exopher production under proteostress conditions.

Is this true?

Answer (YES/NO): YES